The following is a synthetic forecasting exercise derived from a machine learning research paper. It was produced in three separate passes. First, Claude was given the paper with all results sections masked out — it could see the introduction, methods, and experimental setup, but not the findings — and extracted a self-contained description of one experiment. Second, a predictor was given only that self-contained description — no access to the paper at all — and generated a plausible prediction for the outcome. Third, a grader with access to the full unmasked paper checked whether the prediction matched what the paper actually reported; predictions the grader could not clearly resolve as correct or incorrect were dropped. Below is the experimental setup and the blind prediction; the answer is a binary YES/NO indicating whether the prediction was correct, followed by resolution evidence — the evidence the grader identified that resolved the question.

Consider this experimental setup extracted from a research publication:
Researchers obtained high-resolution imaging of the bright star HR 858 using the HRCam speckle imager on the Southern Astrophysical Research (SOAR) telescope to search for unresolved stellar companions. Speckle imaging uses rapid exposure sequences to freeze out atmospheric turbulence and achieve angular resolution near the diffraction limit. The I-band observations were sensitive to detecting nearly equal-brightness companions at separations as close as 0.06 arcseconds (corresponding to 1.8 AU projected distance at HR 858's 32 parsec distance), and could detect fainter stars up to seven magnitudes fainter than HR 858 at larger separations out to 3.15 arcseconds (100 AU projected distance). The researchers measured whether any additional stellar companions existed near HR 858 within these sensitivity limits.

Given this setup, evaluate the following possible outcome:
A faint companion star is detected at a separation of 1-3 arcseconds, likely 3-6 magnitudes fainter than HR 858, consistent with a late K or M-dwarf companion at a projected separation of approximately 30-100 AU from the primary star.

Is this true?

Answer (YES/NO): NO